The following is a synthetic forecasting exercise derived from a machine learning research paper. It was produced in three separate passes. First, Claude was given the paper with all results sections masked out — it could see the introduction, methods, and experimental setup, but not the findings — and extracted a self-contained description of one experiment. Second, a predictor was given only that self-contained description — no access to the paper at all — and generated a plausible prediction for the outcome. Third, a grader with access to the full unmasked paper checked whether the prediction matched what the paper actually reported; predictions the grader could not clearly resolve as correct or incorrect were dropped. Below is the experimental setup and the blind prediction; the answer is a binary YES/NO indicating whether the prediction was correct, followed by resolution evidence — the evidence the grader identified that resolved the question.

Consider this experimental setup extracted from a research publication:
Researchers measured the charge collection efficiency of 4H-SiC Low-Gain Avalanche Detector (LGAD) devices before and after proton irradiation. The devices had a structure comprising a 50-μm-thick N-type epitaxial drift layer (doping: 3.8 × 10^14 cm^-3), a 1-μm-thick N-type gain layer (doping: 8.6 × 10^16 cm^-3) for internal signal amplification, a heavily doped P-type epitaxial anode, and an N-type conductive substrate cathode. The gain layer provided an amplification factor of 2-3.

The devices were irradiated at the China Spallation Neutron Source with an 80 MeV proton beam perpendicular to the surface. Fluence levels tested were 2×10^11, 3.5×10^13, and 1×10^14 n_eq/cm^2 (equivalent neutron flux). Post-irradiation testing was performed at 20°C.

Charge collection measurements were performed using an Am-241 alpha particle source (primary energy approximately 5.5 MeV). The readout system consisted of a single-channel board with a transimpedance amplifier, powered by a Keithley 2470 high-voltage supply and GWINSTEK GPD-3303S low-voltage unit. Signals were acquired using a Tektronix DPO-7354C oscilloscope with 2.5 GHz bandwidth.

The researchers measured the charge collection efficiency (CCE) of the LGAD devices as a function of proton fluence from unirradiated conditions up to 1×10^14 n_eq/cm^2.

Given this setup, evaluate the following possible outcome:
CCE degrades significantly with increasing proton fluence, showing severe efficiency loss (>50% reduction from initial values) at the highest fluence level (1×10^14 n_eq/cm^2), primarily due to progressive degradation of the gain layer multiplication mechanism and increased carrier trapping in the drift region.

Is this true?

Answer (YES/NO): NO